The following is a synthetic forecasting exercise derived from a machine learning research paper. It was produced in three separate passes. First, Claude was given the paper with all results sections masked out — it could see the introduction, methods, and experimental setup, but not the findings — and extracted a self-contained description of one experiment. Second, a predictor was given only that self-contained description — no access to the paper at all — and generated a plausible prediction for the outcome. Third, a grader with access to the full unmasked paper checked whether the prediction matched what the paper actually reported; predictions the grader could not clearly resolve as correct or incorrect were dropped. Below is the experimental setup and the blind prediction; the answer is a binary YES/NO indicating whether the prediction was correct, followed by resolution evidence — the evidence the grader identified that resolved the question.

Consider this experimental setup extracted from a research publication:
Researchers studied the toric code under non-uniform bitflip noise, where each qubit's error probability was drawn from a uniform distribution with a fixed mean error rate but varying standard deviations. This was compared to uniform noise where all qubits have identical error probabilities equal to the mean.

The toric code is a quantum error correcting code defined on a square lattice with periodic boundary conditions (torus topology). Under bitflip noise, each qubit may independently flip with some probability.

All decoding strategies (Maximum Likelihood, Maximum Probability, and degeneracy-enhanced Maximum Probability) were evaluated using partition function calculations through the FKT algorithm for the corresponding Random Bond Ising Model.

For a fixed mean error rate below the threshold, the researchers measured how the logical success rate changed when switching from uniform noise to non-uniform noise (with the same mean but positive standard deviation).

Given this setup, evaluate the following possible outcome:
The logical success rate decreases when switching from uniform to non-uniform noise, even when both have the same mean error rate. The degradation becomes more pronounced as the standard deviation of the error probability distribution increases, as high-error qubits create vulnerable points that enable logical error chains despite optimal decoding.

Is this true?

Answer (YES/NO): NO